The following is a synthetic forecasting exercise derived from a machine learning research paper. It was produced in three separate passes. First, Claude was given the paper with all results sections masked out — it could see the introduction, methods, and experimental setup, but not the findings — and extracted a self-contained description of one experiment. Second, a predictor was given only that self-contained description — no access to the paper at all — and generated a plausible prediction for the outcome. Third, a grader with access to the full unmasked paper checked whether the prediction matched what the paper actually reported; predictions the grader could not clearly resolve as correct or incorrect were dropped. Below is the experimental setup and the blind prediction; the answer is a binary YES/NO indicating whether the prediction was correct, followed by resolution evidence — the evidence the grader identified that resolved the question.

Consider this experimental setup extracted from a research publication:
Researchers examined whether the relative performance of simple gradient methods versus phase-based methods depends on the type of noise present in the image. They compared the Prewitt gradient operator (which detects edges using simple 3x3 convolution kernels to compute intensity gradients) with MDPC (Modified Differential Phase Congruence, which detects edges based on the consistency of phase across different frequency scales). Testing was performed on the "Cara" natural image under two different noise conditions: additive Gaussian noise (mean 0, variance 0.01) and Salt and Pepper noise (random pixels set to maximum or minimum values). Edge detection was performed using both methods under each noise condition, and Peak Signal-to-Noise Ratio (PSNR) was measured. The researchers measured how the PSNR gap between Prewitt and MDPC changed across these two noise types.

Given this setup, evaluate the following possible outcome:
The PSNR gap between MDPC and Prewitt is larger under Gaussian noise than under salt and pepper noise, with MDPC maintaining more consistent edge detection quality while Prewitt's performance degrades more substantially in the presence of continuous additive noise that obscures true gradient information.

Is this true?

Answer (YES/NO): NO